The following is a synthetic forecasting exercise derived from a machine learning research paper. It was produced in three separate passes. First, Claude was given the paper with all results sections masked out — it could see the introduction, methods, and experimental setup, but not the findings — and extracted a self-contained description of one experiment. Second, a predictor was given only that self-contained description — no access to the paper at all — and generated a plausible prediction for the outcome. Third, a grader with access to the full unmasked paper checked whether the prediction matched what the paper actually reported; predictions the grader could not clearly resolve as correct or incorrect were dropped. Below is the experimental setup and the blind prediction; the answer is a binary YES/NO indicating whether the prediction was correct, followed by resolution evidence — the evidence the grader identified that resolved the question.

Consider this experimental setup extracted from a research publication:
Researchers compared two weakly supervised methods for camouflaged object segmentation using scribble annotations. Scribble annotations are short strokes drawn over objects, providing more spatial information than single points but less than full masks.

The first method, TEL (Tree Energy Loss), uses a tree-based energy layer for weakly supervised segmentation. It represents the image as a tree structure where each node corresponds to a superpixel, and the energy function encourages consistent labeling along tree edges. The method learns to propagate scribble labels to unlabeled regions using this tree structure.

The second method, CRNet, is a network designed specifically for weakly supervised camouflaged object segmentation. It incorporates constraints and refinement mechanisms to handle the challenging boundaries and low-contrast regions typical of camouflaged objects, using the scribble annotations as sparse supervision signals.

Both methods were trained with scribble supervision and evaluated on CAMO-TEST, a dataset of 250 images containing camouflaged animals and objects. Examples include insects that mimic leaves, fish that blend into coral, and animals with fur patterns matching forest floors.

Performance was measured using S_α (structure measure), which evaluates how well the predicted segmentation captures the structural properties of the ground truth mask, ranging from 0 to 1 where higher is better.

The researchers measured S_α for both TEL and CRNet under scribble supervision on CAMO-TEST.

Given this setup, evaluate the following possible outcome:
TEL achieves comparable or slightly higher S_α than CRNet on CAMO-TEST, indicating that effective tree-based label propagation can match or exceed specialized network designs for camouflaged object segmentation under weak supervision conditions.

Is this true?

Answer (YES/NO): NO